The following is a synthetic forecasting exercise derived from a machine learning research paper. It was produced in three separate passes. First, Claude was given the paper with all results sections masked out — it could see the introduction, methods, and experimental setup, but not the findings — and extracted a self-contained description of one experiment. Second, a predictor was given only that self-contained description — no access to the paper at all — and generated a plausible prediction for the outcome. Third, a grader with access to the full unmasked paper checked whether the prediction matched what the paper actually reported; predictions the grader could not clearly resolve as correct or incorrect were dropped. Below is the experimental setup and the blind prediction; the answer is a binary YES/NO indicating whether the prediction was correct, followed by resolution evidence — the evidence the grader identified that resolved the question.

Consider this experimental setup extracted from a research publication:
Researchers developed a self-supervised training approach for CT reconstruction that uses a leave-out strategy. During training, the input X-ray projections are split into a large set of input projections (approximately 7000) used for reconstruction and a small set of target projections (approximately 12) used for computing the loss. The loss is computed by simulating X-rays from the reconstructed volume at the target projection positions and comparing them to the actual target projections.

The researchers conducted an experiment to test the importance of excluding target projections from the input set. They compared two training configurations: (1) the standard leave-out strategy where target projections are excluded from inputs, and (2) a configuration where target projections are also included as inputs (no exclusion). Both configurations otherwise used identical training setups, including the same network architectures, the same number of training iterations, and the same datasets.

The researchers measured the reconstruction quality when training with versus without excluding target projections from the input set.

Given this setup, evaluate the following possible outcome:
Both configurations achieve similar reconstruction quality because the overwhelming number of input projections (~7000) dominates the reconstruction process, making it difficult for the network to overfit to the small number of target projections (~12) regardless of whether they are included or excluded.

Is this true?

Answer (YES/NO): NO